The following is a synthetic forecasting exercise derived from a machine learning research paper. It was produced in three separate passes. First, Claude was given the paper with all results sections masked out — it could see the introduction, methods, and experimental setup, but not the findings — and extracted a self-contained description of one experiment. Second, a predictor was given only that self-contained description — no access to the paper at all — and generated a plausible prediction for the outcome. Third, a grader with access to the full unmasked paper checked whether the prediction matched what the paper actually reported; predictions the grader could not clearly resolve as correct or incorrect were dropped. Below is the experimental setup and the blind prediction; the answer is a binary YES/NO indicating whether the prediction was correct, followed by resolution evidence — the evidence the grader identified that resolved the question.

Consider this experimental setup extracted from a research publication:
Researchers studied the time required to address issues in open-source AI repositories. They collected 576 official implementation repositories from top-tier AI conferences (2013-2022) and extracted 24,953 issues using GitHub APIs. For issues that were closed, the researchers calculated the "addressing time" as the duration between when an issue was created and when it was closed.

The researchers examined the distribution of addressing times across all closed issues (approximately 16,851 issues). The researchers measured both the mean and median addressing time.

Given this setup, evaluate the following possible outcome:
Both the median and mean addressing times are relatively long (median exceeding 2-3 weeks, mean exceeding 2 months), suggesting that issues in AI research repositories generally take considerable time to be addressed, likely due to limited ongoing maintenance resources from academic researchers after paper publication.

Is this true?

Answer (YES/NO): NO